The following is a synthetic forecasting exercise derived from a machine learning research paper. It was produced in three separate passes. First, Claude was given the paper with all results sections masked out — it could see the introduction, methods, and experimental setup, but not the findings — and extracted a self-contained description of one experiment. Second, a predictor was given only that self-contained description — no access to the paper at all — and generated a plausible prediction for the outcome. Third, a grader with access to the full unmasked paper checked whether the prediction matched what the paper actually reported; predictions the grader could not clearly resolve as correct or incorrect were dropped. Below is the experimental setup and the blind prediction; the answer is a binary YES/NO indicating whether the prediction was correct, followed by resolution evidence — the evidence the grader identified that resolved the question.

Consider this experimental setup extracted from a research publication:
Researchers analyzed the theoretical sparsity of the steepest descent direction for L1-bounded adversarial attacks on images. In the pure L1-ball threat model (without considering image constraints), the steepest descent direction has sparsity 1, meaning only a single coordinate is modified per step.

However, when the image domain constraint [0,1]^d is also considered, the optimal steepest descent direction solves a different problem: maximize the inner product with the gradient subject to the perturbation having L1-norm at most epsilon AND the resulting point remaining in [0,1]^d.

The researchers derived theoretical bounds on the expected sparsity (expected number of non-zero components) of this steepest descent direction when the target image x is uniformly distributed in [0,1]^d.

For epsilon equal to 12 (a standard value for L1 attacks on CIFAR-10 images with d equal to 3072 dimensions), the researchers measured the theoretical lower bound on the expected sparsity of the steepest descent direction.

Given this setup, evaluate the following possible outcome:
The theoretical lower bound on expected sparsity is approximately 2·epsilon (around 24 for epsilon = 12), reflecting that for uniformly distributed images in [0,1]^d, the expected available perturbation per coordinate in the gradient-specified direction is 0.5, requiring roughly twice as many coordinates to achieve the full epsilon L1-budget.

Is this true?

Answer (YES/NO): NO